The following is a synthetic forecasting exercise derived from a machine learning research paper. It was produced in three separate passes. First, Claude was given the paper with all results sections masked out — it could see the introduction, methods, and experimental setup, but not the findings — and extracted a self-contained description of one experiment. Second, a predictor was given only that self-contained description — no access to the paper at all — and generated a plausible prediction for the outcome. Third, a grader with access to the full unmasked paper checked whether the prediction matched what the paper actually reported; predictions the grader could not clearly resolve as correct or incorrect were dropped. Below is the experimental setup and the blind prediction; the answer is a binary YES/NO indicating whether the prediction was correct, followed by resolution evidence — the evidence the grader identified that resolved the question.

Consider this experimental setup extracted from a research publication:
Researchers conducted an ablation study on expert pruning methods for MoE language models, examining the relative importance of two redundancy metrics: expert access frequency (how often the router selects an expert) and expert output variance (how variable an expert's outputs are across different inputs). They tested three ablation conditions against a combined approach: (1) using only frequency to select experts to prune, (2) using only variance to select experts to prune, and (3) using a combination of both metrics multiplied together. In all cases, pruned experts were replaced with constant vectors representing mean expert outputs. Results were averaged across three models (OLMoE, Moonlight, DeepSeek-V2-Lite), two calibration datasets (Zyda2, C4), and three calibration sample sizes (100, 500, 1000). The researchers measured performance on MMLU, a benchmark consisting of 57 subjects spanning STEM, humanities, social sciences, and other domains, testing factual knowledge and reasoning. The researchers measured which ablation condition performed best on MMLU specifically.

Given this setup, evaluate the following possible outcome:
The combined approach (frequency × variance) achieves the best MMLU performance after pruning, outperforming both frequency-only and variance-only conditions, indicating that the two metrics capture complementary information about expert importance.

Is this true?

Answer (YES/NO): NO